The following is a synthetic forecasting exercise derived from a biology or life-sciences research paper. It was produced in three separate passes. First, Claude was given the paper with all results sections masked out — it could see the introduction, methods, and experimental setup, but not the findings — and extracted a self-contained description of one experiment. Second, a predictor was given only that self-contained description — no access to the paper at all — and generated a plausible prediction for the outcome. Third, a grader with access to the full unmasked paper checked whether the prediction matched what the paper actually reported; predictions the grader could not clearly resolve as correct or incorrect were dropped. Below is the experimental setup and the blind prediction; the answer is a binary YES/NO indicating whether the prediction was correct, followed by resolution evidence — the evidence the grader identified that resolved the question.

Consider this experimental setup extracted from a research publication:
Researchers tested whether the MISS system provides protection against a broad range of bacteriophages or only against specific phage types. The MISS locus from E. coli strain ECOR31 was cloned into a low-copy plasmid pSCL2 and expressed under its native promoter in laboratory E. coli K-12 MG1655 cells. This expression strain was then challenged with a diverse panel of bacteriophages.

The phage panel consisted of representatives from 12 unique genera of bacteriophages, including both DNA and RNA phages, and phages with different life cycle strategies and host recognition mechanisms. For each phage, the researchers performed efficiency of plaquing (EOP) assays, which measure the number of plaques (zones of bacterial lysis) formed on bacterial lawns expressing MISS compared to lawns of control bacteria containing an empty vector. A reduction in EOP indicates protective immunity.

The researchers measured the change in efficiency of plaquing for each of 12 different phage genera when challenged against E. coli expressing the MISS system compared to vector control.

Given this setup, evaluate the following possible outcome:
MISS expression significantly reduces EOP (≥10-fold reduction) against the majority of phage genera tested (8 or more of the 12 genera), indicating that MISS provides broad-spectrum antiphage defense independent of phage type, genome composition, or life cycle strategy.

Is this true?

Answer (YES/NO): NO